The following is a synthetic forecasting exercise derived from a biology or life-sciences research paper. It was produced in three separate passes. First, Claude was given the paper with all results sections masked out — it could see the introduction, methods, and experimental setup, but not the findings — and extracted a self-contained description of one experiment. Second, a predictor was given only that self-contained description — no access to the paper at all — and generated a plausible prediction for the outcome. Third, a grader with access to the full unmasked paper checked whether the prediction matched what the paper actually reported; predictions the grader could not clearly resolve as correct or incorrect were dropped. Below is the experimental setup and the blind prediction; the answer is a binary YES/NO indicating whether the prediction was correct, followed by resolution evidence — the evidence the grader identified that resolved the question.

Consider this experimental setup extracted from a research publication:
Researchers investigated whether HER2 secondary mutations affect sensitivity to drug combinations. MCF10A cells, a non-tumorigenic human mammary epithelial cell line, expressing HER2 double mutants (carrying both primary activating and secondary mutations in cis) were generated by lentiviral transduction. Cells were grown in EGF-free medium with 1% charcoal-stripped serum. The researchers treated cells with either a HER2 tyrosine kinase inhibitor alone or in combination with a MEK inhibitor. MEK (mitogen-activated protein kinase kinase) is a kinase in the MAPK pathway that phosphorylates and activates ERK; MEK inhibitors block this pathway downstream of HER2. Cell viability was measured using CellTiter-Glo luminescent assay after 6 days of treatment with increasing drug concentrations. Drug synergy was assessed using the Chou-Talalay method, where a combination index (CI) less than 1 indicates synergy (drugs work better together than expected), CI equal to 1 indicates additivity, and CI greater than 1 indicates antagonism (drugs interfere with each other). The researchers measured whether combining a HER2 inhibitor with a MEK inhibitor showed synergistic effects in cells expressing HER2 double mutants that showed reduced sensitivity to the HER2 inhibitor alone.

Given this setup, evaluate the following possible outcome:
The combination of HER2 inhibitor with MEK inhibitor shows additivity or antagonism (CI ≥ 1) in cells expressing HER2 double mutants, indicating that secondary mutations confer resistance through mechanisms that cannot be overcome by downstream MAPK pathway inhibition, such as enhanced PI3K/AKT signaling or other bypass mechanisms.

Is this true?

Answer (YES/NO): NO